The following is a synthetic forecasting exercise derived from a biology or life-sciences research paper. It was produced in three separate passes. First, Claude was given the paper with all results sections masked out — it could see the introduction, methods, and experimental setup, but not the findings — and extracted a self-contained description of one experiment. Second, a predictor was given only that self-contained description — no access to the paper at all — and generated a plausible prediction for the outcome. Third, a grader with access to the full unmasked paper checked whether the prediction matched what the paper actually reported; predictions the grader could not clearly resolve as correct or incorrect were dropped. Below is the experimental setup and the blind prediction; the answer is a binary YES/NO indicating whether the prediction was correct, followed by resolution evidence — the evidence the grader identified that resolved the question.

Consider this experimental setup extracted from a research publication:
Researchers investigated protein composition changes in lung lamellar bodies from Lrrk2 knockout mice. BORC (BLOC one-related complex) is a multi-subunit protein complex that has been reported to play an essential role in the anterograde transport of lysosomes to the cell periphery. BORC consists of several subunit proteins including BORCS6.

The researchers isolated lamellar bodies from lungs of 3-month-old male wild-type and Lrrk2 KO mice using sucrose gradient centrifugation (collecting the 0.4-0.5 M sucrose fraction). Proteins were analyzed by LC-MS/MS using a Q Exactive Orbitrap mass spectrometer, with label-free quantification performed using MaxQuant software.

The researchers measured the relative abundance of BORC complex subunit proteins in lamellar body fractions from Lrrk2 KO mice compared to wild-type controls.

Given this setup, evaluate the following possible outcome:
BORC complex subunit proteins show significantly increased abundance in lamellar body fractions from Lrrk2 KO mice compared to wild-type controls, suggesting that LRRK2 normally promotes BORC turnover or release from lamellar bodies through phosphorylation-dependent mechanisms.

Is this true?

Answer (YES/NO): NO